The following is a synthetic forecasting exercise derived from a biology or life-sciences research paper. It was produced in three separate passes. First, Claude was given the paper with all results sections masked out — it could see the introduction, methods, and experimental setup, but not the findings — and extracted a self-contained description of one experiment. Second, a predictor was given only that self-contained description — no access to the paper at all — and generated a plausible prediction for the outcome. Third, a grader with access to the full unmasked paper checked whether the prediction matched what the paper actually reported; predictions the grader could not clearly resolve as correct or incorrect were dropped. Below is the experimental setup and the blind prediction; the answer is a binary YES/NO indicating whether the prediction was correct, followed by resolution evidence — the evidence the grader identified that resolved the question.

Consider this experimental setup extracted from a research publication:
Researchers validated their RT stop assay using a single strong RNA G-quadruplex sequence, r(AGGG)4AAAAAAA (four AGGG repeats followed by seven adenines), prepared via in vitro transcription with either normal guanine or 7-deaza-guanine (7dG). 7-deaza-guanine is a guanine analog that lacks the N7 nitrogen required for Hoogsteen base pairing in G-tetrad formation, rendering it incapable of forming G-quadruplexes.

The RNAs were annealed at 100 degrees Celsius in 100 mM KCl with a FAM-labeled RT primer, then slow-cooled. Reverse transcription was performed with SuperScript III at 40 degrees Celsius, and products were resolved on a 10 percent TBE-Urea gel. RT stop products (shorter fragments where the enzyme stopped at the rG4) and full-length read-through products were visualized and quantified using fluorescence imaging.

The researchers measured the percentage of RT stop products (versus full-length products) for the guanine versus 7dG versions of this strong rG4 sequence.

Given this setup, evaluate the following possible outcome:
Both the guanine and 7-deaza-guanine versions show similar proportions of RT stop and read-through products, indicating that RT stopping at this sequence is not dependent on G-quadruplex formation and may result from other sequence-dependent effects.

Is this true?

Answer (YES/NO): NO